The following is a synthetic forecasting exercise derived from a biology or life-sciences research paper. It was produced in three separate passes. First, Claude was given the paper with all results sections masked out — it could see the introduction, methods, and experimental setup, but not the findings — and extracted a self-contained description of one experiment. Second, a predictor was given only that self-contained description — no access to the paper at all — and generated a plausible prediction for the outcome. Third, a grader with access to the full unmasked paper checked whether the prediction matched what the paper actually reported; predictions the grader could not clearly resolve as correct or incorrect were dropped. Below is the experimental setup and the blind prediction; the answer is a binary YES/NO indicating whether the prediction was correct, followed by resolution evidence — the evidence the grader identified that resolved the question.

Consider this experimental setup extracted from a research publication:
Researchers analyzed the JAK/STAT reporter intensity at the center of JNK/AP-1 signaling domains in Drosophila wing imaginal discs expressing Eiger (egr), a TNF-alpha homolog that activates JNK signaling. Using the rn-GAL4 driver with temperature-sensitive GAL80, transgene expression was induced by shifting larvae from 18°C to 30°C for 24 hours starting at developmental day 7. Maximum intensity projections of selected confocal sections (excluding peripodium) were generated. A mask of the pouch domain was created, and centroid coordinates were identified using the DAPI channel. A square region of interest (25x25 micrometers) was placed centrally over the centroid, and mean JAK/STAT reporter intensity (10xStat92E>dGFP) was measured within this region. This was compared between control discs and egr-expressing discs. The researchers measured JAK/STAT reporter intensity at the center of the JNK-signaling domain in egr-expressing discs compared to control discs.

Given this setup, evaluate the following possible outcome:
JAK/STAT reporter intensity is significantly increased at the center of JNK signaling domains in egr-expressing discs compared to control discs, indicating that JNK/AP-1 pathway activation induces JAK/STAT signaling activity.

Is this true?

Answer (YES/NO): NO